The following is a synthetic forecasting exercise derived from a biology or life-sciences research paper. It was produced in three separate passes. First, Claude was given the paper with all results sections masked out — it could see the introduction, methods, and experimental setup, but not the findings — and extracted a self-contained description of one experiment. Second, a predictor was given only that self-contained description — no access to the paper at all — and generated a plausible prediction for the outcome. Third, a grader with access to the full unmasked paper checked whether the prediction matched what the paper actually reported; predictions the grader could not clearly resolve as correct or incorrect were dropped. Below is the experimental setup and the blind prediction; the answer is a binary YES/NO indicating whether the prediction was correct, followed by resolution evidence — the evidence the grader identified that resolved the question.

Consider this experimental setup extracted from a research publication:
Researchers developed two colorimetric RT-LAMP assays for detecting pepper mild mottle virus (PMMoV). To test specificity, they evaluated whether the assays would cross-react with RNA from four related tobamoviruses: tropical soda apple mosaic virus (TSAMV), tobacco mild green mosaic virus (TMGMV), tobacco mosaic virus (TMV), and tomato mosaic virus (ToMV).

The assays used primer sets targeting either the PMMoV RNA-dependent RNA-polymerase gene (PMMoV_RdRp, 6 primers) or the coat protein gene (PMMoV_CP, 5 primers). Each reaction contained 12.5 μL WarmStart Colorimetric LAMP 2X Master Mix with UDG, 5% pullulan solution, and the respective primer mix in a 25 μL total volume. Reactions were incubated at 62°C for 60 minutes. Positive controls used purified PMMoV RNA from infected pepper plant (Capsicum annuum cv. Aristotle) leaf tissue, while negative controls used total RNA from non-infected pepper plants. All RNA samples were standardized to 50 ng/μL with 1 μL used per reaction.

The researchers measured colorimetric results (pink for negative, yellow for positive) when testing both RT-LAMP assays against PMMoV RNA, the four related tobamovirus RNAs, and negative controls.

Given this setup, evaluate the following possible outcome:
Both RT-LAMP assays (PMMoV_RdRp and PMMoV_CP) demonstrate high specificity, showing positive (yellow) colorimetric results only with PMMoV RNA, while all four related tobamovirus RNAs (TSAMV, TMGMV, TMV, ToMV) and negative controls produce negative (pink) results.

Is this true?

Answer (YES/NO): YES